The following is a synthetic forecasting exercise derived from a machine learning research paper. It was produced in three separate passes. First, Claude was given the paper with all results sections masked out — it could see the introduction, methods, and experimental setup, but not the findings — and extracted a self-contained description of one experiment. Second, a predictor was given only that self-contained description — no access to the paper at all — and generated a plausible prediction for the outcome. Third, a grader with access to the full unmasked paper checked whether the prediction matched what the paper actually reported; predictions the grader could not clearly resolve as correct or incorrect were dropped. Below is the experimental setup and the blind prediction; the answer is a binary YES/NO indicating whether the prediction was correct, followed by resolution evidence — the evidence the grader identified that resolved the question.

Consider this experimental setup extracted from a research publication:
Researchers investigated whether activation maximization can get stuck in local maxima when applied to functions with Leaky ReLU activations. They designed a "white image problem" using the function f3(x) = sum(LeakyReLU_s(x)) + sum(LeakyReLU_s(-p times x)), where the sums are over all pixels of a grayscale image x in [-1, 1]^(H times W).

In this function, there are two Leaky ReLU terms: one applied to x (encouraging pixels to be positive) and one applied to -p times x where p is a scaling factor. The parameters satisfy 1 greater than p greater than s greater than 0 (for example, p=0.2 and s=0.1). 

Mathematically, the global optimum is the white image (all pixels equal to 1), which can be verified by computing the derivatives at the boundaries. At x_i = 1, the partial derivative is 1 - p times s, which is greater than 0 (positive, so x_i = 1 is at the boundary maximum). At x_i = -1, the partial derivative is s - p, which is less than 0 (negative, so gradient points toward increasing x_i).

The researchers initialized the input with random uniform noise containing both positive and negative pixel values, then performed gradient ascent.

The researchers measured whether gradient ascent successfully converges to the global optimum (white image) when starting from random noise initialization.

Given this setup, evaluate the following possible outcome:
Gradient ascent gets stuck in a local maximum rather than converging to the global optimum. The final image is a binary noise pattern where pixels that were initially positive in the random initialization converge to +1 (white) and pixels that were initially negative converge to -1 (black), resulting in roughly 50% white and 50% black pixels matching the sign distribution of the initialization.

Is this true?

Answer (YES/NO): YES